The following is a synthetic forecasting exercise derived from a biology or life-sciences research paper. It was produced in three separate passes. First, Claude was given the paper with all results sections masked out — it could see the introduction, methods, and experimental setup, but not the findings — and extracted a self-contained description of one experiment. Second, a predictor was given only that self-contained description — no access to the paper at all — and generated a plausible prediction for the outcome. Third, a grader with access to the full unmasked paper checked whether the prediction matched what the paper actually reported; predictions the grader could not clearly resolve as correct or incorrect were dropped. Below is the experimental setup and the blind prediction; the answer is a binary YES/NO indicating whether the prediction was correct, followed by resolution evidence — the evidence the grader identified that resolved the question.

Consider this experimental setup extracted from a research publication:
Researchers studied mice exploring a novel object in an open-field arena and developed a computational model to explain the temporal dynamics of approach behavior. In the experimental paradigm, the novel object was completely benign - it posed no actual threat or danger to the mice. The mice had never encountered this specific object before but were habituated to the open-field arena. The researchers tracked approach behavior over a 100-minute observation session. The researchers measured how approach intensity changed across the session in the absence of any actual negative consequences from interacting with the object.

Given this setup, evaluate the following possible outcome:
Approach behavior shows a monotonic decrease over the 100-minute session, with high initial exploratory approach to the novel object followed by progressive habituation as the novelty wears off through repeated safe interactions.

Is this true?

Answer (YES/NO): NO